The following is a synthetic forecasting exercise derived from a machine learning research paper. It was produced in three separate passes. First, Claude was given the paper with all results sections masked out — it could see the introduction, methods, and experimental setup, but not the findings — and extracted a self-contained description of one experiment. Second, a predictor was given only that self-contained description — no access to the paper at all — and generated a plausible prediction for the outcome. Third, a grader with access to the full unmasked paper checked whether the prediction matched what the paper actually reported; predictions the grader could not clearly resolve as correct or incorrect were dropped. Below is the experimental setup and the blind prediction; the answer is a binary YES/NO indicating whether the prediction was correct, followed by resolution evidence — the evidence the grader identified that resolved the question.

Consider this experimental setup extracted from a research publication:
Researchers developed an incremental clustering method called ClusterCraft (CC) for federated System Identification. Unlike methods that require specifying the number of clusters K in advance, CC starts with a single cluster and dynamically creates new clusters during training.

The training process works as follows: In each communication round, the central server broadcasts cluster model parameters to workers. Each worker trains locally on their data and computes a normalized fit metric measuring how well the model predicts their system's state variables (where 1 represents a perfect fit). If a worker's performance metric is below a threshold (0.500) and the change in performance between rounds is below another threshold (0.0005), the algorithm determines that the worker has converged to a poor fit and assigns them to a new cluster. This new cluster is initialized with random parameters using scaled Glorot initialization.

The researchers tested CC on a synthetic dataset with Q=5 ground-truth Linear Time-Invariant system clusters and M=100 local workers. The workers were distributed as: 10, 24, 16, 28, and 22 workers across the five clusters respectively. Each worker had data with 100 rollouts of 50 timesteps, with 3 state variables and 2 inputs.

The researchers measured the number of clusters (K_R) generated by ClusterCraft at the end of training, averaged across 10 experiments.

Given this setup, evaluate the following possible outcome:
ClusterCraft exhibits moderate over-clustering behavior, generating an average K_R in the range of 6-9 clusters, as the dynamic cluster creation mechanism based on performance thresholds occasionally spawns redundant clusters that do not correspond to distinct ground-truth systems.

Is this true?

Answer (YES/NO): NO